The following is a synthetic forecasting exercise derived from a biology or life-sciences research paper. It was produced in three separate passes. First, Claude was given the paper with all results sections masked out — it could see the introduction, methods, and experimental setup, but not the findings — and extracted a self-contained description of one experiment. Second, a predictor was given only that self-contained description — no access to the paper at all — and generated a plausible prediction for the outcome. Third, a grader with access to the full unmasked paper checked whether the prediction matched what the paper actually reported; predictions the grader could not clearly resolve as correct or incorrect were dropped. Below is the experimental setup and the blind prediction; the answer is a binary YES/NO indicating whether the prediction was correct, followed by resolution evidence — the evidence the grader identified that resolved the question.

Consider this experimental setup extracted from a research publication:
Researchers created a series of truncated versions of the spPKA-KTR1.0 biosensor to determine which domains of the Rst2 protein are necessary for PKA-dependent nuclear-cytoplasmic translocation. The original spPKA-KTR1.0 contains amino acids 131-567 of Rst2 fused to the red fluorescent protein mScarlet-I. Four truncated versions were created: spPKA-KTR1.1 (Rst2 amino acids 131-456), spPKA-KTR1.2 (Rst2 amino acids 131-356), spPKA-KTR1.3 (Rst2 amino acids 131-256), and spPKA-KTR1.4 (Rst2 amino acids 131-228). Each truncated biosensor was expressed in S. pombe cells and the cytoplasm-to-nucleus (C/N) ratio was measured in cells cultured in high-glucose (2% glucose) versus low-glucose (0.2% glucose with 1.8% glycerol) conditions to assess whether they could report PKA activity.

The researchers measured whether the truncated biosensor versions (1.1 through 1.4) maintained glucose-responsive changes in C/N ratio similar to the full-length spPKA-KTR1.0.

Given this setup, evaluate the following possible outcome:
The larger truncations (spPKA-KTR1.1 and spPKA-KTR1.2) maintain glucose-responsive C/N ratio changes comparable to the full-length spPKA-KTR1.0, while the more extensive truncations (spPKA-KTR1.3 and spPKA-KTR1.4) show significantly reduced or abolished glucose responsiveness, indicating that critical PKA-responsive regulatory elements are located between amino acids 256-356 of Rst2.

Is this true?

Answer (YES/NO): NO